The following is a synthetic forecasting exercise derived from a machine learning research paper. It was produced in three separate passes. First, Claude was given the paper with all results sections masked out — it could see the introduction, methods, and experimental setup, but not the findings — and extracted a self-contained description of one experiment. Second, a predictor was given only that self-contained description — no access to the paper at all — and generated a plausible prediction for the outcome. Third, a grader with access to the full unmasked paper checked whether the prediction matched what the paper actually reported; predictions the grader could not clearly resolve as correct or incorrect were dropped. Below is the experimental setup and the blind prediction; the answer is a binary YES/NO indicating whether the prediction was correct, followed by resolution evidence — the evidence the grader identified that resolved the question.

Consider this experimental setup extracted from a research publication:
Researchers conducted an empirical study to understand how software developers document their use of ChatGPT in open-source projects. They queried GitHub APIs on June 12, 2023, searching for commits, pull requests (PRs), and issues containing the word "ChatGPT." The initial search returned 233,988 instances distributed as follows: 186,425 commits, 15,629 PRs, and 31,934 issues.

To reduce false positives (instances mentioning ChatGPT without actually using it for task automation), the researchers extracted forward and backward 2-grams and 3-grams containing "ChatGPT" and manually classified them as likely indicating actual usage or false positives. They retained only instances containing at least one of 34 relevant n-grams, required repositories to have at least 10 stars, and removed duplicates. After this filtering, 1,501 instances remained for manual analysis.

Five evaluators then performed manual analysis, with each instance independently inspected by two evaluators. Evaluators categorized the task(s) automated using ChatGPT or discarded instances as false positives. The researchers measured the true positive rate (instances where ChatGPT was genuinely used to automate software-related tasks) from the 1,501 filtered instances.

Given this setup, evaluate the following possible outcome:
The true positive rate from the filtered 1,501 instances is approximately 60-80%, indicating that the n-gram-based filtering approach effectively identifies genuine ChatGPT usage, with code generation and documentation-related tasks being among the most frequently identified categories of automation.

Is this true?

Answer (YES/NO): NO